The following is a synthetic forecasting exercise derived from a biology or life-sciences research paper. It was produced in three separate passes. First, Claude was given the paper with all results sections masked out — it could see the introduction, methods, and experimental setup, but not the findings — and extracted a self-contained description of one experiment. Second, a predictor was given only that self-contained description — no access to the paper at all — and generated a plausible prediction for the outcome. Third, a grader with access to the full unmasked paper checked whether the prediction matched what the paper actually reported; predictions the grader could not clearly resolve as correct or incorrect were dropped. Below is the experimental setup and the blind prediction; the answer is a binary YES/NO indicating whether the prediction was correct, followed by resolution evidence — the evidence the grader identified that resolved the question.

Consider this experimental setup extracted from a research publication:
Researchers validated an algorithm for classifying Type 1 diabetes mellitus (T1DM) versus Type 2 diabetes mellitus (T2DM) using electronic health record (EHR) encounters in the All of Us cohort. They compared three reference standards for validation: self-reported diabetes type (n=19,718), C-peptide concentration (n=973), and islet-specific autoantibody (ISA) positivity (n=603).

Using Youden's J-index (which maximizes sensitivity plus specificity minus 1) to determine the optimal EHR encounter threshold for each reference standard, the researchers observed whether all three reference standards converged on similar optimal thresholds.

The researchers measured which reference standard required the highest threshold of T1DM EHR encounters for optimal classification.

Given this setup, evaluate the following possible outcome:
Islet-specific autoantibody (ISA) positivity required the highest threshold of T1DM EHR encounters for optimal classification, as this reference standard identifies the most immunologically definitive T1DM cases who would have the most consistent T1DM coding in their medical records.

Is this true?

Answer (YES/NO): YES